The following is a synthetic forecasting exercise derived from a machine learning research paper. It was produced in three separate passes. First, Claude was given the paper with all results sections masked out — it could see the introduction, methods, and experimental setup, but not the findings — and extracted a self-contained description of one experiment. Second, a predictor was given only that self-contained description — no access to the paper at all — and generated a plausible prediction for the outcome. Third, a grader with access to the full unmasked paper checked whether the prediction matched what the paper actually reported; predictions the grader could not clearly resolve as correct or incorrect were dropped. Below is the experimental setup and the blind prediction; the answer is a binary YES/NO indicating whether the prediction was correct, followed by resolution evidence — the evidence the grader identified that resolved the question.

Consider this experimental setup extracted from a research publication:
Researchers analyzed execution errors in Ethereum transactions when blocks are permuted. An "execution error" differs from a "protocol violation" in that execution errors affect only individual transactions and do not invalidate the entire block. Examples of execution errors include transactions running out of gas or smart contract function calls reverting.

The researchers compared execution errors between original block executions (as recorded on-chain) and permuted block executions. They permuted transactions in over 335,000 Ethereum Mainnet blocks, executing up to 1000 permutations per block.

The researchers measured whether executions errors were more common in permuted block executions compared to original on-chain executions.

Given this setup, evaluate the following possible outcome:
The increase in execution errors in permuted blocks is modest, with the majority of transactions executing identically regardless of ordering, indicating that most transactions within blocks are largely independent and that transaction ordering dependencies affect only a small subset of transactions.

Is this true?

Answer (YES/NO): YES